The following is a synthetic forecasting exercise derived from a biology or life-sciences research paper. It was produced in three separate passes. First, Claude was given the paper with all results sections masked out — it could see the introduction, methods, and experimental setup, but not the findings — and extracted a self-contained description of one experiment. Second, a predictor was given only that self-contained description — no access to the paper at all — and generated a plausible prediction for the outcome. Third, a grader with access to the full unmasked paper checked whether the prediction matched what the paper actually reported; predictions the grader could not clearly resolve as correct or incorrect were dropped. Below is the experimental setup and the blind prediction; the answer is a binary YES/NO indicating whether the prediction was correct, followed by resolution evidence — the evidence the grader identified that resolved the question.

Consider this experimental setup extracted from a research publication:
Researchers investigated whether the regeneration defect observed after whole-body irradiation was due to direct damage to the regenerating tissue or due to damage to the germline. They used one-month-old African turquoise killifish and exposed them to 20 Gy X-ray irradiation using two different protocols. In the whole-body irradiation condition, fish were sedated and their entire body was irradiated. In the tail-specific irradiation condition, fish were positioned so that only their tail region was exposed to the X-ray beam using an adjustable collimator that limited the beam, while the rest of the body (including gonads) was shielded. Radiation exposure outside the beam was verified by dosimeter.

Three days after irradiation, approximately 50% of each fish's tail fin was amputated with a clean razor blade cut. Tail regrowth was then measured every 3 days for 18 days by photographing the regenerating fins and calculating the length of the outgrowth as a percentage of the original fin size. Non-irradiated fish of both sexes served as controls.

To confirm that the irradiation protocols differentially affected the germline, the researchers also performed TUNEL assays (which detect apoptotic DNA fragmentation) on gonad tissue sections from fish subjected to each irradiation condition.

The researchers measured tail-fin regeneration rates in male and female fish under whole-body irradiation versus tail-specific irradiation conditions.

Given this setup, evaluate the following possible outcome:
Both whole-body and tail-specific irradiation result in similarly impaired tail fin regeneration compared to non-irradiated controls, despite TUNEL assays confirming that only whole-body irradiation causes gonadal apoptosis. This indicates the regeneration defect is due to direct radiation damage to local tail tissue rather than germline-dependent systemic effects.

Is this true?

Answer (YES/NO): YES